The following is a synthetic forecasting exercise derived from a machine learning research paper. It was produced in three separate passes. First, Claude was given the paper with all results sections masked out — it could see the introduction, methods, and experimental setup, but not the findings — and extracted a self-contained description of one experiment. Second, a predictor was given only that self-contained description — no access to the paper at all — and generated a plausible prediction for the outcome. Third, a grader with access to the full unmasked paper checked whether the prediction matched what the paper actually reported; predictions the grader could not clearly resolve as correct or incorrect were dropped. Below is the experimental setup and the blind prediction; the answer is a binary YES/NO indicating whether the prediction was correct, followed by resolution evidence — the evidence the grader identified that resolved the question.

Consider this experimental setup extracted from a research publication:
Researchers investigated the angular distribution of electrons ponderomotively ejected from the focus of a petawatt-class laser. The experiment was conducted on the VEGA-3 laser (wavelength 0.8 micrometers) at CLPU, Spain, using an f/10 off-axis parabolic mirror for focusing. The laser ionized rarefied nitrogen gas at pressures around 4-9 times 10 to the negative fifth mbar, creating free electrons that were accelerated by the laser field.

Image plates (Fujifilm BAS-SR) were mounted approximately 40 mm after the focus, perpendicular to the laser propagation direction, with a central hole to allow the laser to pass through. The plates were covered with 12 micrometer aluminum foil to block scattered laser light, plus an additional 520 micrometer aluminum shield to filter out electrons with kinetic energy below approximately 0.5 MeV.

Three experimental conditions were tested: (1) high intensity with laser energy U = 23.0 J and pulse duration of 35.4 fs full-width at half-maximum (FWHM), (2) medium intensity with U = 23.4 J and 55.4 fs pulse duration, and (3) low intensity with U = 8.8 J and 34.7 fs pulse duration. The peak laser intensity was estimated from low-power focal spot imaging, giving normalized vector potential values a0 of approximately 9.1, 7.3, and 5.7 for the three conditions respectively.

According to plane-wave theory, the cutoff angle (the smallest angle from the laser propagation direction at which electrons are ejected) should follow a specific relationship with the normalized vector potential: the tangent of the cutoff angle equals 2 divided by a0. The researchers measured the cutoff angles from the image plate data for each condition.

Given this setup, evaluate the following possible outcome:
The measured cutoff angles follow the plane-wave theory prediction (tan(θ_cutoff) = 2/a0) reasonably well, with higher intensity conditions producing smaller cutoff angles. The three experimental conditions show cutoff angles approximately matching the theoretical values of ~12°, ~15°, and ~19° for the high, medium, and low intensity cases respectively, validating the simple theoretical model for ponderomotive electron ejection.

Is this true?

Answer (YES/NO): NO